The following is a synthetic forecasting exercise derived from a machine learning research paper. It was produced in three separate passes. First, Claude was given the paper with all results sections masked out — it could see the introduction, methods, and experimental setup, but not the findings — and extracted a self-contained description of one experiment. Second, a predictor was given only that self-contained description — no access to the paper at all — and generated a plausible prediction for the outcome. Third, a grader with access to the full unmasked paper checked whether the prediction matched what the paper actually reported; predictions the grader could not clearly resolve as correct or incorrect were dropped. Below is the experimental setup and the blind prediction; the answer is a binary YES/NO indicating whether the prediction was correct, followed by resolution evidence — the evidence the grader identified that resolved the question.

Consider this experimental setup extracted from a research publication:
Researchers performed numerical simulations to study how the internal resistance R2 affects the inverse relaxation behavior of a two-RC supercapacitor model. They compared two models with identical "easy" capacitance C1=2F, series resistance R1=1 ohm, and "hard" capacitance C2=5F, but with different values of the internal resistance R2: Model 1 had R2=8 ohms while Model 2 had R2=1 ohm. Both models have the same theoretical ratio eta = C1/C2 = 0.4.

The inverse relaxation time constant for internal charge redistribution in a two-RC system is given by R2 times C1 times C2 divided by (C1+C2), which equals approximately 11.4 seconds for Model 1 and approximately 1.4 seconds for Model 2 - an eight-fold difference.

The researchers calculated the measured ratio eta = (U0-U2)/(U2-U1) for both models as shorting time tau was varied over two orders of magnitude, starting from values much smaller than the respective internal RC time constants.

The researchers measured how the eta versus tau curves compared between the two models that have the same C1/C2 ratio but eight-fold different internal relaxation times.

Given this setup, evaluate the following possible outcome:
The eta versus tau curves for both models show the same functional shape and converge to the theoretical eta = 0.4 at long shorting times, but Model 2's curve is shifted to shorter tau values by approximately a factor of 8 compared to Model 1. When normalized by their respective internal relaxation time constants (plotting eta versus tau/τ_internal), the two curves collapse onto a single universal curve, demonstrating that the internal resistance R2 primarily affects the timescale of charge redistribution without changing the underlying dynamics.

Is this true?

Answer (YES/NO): NO